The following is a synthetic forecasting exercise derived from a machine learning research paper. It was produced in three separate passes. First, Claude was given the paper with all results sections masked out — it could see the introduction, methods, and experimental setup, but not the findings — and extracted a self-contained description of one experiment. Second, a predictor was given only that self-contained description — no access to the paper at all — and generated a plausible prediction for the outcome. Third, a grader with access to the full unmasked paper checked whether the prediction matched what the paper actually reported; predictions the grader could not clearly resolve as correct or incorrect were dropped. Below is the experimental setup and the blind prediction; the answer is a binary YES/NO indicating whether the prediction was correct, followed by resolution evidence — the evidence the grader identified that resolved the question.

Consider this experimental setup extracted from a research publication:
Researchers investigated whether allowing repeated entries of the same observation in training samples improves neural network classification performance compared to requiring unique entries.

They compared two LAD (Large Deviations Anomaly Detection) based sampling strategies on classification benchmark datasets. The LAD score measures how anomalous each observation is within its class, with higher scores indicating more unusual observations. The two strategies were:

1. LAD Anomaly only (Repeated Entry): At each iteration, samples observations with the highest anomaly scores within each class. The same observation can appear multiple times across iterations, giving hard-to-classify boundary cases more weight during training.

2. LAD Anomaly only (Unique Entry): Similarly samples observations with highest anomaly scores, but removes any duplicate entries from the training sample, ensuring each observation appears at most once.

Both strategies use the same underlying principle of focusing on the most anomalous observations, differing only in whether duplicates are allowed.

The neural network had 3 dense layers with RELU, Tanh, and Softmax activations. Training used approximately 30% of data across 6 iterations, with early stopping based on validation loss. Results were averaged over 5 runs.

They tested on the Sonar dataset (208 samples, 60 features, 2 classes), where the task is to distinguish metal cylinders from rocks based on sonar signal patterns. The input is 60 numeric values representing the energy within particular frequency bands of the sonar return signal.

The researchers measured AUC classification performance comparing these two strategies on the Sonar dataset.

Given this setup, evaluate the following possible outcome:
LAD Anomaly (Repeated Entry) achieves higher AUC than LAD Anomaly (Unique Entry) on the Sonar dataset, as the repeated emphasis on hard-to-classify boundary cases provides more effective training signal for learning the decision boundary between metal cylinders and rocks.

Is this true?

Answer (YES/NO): NO